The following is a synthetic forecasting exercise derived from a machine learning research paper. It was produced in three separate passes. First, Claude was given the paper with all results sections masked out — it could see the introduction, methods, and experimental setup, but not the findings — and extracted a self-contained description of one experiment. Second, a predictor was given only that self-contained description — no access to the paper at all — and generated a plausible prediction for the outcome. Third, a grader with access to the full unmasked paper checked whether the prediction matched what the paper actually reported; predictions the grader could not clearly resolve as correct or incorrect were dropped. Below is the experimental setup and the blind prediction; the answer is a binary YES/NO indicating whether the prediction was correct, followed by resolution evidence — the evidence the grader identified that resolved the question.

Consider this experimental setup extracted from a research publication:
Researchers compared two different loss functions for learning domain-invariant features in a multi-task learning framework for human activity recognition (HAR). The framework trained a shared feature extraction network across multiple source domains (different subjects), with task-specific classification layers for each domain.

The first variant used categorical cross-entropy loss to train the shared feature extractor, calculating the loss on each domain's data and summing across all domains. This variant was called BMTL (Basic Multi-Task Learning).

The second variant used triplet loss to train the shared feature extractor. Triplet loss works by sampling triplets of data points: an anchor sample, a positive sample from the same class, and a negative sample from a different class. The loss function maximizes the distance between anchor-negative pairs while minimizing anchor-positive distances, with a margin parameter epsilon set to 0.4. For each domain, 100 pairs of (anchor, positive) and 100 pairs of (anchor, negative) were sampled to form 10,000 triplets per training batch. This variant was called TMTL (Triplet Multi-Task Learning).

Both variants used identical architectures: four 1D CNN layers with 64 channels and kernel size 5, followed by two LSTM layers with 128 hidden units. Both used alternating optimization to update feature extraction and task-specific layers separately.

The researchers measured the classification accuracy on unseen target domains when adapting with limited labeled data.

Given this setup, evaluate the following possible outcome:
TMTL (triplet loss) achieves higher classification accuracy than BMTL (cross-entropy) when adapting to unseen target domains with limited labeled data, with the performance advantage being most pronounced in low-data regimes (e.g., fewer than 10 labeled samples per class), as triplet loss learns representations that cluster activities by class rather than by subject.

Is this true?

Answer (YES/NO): YES